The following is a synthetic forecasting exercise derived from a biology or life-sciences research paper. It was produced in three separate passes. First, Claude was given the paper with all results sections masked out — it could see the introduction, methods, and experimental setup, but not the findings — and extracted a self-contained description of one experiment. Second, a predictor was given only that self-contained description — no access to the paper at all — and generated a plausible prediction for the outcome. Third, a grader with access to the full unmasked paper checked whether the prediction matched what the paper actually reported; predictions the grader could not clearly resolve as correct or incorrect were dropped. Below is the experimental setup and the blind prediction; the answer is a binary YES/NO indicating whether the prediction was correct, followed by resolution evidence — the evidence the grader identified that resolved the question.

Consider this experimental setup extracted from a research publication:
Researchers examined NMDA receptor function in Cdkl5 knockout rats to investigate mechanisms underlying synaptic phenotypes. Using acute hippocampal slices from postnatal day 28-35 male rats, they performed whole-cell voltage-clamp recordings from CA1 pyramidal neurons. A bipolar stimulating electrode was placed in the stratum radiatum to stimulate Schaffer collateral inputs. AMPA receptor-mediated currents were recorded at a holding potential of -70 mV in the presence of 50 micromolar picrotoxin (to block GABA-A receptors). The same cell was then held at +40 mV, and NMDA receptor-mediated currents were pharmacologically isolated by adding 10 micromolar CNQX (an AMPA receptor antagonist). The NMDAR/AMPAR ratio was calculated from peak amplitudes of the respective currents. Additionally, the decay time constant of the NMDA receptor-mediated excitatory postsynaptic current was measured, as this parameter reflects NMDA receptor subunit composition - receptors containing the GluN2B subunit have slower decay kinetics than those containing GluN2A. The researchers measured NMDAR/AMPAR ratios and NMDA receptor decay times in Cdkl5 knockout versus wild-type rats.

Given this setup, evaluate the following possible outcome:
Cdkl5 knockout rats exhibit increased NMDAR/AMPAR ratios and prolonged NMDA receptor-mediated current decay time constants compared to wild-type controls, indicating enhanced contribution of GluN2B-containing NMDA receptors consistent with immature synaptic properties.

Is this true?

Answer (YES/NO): NO